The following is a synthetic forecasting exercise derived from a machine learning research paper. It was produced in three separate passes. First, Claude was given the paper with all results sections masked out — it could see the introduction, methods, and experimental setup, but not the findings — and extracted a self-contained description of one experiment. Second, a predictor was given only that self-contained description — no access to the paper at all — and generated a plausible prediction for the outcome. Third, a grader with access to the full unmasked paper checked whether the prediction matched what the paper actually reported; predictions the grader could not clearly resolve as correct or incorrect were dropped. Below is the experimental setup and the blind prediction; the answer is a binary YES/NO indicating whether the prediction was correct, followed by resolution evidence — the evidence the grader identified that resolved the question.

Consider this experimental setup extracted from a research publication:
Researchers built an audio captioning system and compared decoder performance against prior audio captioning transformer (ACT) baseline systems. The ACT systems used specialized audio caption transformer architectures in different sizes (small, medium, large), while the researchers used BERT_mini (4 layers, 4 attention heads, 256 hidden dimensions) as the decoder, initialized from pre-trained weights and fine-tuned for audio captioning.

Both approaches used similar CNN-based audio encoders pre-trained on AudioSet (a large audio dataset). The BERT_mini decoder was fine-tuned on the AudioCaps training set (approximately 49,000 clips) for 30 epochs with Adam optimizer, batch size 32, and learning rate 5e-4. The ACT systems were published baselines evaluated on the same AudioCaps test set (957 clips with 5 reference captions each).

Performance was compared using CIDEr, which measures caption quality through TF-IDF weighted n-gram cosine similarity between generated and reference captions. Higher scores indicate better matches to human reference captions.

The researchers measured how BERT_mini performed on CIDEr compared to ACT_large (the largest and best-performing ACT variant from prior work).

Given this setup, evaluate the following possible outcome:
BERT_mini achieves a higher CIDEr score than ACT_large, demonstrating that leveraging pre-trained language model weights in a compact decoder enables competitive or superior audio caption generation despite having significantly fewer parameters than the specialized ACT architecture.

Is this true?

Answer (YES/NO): NO